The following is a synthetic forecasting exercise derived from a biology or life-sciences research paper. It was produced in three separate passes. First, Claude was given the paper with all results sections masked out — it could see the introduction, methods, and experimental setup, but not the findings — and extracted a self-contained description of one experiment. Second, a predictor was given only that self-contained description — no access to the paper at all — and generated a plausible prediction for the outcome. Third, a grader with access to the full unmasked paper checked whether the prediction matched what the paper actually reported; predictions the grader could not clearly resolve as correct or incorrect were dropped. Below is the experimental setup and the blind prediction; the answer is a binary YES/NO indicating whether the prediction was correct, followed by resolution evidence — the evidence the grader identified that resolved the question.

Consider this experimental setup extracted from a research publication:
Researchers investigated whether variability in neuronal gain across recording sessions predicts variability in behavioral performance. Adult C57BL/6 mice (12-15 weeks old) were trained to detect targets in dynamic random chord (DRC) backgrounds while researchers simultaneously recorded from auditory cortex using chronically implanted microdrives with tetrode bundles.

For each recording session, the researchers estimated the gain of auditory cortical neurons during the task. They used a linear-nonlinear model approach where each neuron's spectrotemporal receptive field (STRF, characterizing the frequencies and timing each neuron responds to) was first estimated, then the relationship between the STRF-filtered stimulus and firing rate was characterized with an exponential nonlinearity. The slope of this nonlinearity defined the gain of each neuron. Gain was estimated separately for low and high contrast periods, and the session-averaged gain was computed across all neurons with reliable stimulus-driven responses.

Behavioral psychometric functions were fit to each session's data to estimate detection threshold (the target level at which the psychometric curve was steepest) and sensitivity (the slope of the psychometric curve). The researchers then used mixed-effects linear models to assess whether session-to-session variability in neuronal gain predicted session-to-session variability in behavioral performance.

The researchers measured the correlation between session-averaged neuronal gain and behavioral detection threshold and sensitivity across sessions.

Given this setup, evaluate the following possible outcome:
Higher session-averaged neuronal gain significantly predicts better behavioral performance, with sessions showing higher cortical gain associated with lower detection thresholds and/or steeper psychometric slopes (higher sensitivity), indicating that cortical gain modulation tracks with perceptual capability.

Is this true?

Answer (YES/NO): YES